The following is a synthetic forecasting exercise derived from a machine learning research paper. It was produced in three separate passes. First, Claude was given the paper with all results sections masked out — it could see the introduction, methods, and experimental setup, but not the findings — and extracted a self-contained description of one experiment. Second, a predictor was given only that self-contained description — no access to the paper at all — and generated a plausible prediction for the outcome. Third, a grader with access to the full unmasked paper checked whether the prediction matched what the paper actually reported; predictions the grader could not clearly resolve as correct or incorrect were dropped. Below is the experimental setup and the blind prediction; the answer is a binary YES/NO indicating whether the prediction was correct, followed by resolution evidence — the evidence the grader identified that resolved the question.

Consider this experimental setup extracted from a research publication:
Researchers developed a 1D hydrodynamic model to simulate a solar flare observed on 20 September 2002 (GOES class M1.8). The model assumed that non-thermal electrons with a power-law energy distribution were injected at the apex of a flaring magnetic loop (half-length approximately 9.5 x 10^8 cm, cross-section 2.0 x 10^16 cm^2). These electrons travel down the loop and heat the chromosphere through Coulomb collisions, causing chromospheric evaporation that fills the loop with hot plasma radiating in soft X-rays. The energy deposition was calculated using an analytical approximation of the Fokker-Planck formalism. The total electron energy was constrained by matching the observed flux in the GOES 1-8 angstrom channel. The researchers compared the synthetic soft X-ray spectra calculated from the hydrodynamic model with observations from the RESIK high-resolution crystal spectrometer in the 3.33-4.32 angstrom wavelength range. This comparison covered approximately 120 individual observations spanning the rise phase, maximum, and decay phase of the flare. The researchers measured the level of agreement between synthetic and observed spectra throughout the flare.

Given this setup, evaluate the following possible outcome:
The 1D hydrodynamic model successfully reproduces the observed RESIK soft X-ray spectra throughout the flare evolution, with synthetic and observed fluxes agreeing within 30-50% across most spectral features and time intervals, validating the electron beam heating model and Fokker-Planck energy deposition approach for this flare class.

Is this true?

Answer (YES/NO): NO